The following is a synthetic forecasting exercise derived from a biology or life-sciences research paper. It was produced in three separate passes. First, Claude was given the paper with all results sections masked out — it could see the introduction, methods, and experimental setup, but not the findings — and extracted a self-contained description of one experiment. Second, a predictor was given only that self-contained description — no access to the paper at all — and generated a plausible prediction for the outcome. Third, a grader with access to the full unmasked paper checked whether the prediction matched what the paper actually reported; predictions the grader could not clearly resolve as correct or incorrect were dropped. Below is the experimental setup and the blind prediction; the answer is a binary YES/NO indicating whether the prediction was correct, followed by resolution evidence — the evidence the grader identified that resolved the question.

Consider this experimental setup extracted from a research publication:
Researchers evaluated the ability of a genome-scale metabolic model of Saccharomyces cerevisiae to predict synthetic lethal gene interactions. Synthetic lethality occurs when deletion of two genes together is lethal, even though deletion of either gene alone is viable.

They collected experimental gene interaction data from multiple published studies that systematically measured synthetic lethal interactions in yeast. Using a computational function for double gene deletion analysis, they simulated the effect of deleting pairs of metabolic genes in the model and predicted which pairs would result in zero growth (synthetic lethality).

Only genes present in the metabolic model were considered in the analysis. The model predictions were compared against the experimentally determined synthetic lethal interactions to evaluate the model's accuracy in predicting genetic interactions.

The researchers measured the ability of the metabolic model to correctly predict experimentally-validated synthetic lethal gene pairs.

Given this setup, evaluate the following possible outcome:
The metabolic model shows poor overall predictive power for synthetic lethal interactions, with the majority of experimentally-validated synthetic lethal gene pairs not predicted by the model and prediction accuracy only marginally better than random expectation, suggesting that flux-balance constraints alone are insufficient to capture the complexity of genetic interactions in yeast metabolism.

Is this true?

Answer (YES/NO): NO